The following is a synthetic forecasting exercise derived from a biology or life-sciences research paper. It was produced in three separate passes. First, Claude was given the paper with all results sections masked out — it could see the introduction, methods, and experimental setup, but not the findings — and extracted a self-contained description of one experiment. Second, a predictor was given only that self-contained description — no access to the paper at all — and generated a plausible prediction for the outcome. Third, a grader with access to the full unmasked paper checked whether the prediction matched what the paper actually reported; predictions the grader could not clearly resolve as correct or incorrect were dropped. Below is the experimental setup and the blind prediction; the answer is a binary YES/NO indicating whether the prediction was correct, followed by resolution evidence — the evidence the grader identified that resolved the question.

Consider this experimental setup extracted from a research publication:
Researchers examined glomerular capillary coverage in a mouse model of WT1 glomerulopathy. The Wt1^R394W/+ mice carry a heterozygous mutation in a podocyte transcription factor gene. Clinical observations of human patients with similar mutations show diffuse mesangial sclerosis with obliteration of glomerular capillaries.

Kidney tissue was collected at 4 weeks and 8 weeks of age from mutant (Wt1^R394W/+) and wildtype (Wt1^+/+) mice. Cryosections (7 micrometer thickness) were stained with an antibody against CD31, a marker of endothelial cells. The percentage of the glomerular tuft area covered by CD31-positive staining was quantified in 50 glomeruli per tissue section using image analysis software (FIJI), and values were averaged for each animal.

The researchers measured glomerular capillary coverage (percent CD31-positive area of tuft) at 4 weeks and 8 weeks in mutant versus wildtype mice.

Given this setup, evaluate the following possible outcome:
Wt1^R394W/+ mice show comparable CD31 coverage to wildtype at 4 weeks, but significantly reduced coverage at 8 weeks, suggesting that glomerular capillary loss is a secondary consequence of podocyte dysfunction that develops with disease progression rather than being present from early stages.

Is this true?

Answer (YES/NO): YES